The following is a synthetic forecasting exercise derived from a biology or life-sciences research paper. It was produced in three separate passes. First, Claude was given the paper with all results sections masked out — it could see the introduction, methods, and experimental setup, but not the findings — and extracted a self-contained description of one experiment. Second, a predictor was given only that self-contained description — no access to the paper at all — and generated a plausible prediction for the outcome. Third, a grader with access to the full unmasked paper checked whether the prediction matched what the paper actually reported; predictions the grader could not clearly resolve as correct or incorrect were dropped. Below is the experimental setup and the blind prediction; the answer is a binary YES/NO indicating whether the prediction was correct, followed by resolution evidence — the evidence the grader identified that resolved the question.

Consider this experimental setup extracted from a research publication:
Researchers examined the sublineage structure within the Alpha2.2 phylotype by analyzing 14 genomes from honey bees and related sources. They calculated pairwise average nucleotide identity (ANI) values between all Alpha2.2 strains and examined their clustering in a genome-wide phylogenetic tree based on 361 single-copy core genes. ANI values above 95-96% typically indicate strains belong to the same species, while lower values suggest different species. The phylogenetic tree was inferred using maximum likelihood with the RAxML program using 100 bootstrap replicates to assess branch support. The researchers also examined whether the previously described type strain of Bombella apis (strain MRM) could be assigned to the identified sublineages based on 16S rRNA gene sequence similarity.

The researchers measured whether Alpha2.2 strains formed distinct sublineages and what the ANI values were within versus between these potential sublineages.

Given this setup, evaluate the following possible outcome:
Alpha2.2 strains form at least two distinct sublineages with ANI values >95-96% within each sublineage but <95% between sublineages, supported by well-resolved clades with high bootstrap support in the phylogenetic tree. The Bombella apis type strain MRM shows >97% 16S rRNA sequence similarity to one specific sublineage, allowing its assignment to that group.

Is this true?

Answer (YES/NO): NO